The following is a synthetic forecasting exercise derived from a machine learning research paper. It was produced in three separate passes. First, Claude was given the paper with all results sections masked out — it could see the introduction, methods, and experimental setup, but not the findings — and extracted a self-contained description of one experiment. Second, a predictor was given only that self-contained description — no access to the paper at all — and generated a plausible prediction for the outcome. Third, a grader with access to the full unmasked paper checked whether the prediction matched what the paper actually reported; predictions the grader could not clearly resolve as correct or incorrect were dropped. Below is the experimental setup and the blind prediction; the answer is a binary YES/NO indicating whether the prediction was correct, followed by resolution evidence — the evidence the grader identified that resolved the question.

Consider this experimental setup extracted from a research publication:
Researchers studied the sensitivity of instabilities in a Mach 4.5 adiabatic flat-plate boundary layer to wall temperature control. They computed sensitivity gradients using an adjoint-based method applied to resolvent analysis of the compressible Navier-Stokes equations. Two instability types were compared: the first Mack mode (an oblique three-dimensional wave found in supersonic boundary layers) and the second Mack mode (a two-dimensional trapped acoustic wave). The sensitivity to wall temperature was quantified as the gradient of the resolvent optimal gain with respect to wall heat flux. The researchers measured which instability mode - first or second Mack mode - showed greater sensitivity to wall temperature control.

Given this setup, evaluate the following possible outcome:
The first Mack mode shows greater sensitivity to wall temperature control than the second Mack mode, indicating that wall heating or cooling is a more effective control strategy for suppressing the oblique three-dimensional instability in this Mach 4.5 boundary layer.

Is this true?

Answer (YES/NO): YES